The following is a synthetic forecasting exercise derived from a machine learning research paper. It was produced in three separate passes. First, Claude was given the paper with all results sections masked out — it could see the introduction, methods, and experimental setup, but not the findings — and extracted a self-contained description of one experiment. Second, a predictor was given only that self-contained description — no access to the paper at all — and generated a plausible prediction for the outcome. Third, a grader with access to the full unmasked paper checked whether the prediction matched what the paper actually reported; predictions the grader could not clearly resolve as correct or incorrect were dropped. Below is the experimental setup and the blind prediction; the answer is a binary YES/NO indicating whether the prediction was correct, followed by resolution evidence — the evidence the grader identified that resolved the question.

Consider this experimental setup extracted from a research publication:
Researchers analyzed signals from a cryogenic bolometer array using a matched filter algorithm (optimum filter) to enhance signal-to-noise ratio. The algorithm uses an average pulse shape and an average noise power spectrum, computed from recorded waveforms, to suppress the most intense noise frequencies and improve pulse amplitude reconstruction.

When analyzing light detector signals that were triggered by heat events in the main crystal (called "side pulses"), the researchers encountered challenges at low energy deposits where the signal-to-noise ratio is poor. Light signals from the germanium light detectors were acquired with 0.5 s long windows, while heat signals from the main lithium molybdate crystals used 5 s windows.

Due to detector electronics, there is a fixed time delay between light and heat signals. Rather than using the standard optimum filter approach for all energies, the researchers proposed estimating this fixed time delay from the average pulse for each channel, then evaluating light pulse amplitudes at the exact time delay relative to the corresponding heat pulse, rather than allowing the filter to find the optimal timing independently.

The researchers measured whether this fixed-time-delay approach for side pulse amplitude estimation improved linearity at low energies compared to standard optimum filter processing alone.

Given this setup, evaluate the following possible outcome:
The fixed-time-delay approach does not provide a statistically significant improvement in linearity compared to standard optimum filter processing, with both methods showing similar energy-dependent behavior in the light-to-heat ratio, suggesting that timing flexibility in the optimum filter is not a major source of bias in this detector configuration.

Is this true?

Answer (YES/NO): NO